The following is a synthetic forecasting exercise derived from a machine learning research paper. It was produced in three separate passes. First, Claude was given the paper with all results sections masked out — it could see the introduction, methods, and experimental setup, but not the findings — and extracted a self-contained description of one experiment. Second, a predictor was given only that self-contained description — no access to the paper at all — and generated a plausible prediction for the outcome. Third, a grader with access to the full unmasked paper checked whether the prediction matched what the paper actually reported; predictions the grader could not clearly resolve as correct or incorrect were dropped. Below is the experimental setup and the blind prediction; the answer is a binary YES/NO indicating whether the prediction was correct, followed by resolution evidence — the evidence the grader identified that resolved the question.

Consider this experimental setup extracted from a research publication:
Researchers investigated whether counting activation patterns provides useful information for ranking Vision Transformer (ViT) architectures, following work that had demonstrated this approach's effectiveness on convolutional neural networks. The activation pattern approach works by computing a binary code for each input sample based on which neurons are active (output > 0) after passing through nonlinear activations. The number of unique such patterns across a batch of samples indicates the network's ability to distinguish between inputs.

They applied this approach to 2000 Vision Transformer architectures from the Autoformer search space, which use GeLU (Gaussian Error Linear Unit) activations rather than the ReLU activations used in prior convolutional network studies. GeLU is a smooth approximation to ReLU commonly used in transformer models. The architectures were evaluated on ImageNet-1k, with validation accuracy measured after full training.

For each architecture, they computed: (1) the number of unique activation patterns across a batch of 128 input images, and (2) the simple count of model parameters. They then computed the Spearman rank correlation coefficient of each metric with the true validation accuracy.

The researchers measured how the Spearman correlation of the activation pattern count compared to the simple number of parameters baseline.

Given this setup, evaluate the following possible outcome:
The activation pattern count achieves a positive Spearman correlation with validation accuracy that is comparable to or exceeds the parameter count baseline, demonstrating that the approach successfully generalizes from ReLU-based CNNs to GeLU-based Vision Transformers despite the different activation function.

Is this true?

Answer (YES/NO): NO